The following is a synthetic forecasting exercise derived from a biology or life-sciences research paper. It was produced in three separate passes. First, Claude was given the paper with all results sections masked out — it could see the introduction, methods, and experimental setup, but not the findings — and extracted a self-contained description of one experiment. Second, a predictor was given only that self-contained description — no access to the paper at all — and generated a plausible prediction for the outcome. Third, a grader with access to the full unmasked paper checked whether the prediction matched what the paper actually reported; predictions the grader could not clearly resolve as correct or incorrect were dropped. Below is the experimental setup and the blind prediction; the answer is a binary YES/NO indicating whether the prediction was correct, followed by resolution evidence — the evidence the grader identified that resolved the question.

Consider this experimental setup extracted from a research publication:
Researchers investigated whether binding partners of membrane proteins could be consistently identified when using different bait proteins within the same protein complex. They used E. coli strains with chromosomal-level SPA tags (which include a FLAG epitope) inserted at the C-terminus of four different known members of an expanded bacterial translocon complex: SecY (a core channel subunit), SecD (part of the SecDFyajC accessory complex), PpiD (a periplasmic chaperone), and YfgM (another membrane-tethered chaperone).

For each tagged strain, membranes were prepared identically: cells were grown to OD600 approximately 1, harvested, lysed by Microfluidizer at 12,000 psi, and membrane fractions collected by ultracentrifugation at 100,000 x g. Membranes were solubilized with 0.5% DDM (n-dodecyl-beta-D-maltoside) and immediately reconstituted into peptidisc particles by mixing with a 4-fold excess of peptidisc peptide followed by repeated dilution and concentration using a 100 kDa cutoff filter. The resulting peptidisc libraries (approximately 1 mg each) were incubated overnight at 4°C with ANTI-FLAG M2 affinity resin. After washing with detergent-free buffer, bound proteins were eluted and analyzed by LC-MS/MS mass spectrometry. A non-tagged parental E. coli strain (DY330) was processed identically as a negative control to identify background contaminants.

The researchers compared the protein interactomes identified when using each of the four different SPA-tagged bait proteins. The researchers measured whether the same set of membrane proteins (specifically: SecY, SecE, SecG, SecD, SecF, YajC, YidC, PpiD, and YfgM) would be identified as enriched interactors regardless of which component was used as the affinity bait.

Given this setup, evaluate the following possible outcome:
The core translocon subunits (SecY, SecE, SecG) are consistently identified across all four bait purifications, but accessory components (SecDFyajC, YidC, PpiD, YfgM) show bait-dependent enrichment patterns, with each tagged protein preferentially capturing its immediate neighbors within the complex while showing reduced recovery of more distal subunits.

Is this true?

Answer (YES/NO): NO